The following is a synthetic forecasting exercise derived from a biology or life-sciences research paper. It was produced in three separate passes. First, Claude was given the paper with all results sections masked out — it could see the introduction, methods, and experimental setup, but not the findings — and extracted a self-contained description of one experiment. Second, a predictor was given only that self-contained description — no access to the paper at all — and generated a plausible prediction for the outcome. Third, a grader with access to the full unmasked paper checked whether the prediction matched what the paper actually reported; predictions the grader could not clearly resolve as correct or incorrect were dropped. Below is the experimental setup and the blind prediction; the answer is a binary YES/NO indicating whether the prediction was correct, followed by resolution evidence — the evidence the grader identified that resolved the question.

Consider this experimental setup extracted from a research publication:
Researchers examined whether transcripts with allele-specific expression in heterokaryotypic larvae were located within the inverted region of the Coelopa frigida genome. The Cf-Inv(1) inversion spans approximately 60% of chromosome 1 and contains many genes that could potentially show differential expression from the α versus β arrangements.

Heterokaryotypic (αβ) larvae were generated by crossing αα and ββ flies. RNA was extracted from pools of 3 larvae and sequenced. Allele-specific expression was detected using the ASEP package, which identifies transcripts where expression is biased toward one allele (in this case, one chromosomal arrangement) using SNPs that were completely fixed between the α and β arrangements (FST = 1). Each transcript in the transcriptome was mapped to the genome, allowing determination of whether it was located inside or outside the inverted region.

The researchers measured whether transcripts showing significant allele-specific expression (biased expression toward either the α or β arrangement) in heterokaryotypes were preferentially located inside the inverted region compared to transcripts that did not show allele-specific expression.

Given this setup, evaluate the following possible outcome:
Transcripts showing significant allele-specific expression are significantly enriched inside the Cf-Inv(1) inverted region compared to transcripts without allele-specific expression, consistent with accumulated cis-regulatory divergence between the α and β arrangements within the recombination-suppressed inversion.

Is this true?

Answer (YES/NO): NO